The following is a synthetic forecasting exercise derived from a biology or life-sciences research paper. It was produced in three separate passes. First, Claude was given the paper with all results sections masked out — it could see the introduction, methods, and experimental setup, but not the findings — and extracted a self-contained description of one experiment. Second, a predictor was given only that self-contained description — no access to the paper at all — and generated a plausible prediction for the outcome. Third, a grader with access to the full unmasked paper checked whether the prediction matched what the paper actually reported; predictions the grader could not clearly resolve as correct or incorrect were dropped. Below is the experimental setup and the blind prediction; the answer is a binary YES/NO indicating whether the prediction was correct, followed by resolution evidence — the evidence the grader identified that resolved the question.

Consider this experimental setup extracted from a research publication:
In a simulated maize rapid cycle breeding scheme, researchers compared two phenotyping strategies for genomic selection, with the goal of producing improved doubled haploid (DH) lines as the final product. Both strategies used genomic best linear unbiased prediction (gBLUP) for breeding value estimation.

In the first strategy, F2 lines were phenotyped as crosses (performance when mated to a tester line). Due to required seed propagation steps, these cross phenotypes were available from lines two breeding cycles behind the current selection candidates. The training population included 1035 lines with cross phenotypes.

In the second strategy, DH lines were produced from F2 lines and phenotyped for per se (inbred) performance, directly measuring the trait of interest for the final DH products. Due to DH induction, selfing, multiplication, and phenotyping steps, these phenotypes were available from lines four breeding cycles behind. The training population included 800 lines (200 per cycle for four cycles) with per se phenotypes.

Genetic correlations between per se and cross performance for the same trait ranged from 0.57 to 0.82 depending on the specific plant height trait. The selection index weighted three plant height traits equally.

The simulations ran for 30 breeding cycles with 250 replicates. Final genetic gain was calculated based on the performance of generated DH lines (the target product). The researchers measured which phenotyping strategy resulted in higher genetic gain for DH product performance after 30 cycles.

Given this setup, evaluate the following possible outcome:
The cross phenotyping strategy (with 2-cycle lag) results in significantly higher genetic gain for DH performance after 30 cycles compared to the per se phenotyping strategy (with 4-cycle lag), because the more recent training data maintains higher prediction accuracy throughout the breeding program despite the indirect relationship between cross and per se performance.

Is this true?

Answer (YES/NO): NO